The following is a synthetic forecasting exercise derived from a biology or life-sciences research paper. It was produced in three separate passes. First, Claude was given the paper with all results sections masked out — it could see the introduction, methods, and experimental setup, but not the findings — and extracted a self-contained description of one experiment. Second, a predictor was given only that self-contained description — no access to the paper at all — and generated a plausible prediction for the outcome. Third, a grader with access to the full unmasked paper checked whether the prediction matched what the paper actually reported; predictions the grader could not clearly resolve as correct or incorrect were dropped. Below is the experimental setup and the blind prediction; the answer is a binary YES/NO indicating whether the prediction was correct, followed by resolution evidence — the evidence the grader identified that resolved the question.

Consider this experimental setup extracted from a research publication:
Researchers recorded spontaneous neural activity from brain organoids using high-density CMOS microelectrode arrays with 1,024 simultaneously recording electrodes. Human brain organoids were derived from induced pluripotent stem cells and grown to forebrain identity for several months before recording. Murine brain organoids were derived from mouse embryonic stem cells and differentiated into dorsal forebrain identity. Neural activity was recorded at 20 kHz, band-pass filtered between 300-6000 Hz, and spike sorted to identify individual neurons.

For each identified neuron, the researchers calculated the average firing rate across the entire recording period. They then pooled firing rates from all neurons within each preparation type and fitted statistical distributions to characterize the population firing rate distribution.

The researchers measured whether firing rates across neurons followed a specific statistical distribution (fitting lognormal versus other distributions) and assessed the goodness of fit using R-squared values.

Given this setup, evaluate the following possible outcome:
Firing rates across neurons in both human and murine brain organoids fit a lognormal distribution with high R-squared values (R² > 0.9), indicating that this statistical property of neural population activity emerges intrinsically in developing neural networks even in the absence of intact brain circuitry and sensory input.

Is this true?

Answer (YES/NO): NO